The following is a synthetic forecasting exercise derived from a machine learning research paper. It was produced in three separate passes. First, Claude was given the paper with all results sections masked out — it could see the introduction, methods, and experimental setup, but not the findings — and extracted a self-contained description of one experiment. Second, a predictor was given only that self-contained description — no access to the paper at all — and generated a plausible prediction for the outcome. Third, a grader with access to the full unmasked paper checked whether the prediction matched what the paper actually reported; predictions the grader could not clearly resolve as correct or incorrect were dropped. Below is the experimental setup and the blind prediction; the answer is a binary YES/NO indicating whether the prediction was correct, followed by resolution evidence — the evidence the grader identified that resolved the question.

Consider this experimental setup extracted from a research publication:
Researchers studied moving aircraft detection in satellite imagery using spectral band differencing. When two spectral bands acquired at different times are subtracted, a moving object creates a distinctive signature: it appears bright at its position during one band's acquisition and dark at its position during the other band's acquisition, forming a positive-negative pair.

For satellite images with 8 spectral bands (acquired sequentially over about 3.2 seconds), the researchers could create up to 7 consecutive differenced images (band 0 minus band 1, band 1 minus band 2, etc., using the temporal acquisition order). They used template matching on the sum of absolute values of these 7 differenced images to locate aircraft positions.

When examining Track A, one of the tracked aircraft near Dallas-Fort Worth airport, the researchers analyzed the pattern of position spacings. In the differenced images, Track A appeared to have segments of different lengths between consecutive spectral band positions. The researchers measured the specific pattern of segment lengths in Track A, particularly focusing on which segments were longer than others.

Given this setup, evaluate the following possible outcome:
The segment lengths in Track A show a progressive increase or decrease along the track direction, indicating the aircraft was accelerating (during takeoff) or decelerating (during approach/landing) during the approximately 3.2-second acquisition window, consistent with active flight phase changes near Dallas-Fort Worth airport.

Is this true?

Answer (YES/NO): NO